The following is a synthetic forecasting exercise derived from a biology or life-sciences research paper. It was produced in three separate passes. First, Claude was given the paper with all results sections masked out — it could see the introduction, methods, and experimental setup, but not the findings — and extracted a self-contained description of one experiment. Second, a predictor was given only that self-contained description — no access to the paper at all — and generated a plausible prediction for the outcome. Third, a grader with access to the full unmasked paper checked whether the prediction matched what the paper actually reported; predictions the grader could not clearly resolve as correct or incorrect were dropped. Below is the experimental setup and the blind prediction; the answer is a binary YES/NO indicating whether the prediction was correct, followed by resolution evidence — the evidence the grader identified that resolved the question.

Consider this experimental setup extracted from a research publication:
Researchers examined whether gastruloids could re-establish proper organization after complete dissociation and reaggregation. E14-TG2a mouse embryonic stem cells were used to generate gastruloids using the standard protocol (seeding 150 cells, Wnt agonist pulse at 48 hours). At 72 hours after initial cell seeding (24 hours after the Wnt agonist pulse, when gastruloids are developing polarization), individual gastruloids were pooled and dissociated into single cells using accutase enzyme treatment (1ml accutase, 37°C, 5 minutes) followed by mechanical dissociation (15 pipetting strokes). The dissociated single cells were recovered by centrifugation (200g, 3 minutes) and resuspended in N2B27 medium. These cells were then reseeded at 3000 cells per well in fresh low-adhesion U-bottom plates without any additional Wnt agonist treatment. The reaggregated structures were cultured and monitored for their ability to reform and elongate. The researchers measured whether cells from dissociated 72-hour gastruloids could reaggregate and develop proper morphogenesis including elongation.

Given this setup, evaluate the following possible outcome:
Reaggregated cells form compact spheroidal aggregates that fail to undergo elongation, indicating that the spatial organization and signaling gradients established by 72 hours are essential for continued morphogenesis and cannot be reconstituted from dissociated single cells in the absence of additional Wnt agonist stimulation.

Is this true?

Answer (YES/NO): NO